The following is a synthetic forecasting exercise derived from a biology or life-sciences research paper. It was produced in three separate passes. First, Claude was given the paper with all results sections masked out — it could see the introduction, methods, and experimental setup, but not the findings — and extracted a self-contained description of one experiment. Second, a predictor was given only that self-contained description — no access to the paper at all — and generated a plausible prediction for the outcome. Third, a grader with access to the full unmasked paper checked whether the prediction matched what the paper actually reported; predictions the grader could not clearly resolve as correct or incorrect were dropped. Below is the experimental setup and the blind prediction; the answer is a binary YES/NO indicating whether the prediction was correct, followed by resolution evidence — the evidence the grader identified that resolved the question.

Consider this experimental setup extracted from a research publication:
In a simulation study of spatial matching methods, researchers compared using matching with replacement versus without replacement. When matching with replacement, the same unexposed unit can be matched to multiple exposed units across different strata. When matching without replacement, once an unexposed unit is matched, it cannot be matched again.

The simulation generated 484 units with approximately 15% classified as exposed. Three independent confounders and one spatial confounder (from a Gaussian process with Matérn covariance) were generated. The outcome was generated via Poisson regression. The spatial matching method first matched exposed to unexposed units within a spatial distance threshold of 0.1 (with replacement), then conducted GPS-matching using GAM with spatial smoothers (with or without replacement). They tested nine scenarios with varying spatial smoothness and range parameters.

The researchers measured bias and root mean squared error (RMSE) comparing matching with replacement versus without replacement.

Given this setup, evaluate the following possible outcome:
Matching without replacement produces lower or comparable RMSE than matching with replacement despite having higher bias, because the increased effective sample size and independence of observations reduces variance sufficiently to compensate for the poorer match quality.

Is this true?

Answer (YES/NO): NO